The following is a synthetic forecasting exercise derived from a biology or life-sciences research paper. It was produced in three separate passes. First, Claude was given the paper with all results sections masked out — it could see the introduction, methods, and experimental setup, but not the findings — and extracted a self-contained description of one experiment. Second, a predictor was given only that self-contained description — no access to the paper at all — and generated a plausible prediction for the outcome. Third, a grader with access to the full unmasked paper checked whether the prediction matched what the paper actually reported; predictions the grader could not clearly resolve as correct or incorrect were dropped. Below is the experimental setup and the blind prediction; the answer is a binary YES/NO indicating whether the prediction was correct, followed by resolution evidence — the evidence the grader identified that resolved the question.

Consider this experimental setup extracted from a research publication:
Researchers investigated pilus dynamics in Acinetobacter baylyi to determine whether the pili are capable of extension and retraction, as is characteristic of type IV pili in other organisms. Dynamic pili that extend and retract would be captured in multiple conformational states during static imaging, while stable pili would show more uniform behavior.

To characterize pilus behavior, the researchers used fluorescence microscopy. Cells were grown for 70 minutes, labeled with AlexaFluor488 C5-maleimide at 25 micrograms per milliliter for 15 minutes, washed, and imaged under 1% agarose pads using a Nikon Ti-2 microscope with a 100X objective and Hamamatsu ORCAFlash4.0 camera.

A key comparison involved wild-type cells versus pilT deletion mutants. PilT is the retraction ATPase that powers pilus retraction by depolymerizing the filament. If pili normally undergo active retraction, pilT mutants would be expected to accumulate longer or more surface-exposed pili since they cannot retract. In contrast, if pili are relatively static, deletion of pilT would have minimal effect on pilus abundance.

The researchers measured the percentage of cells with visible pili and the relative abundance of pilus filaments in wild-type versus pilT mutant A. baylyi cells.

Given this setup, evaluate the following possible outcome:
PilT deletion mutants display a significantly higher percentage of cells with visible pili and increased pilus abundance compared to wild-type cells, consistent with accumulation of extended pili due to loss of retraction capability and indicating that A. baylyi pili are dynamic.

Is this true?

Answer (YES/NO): YES